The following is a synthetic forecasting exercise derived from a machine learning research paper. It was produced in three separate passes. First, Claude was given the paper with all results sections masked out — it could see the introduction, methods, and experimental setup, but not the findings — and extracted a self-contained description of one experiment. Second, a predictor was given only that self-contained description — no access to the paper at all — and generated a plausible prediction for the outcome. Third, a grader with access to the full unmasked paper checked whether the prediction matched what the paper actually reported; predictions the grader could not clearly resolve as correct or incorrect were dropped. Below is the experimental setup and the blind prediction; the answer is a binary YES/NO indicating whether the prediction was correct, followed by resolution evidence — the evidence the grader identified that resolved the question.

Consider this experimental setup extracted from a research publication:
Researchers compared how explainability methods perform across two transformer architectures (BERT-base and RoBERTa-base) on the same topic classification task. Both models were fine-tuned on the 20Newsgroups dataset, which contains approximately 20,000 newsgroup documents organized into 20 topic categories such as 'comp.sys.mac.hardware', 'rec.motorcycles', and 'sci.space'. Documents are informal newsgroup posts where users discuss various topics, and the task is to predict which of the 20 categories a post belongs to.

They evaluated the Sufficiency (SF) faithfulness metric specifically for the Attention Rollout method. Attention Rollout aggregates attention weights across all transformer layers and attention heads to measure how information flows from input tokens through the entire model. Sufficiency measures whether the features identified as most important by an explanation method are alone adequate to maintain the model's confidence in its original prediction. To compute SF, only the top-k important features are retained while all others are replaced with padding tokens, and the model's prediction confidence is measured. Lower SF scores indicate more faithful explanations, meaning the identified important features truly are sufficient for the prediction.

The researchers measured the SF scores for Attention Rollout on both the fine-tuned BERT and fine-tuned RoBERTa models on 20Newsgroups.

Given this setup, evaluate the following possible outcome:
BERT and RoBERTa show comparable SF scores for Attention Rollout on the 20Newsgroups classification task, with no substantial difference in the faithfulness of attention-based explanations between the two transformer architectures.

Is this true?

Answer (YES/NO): YES